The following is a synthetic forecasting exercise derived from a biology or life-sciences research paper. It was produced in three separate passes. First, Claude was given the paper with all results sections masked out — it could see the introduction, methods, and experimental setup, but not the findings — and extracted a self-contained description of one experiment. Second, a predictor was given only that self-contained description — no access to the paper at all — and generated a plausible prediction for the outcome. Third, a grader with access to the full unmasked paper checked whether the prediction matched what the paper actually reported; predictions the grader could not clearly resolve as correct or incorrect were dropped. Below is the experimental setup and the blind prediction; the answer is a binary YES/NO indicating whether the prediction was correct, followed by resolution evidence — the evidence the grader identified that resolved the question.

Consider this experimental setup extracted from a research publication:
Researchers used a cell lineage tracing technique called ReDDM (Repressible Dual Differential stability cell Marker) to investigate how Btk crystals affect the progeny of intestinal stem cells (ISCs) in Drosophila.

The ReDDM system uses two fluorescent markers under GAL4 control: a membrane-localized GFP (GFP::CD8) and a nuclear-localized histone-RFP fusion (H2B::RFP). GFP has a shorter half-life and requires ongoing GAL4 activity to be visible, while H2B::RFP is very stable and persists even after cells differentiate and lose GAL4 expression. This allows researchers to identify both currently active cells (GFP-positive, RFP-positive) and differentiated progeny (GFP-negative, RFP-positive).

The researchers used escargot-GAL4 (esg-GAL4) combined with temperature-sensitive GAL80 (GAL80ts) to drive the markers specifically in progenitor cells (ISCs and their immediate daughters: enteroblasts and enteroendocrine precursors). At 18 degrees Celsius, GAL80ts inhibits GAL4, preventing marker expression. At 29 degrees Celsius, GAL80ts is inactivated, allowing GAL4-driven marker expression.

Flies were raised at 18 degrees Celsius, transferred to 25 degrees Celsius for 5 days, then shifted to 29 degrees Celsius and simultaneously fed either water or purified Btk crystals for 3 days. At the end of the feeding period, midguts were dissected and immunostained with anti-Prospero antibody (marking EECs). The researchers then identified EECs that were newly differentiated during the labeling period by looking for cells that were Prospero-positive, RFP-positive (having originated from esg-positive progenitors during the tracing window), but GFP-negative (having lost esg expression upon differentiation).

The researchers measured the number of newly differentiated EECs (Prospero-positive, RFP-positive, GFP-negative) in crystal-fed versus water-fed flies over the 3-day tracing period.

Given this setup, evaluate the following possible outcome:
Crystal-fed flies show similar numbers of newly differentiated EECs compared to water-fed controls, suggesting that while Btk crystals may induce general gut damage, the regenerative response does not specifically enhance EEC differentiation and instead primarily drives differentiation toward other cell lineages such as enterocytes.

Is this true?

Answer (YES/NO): NO